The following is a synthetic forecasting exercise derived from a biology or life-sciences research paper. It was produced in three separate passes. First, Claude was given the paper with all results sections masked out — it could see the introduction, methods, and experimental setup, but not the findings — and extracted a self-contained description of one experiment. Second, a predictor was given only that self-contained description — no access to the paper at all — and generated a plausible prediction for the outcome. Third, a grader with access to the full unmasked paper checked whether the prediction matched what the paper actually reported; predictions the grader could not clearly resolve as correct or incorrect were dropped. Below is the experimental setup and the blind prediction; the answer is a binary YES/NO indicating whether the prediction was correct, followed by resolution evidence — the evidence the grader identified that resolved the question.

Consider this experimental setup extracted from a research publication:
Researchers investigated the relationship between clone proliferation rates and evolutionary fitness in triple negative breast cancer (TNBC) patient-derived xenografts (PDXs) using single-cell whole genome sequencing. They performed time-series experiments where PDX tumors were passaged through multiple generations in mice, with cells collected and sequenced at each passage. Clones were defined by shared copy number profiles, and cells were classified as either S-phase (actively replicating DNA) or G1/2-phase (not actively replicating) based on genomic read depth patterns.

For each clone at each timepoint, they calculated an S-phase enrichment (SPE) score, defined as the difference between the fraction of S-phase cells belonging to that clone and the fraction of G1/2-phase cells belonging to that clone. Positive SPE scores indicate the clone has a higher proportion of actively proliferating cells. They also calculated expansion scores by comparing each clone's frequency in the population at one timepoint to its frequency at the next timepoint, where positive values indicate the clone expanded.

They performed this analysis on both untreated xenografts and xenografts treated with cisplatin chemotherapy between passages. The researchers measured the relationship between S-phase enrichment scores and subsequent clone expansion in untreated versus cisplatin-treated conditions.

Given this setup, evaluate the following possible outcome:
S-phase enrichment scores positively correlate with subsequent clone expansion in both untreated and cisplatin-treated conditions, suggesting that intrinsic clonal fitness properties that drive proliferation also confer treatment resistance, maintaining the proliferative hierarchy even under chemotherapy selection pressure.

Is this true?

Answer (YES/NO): NO